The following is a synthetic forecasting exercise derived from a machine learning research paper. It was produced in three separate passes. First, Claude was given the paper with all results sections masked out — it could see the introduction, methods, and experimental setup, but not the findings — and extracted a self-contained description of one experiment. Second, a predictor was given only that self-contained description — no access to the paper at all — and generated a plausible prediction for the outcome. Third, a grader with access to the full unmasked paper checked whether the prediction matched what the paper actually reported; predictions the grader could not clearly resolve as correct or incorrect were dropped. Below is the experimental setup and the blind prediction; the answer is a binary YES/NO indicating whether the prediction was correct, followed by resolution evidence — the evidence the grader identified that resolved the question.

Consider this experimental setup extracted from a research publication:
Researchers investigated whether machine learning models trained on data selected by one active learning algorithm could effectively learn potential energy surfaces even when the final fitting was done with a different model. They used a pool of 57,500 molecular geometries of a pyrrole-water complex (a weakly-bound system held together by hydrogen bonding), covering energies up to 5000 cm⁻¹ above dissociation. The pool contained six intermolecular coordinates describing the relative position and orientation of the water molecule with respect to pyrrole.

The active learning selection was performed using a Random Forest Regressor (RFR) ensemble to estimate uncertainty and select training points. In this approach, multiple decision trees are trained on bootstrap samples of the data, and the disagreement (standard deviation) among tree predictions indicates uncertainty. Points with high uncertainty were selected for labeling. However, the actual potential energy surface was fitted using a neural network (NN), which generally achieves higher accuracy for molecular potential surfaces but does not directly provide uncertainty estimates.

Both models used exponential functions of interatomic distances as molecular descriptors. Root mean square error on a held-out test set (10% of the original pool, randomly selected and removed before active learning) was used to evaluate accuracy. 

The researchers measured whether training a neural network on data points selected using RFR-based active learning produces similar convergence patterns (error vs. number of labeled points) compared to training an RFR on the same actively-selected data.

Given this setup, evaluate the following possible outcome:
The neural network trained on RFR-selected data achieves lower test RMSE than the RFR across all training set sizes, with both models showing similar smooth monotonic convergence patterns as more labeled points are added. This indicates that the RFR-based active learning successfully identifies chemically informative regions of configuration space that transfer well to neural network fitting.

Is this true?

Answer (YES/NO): YES